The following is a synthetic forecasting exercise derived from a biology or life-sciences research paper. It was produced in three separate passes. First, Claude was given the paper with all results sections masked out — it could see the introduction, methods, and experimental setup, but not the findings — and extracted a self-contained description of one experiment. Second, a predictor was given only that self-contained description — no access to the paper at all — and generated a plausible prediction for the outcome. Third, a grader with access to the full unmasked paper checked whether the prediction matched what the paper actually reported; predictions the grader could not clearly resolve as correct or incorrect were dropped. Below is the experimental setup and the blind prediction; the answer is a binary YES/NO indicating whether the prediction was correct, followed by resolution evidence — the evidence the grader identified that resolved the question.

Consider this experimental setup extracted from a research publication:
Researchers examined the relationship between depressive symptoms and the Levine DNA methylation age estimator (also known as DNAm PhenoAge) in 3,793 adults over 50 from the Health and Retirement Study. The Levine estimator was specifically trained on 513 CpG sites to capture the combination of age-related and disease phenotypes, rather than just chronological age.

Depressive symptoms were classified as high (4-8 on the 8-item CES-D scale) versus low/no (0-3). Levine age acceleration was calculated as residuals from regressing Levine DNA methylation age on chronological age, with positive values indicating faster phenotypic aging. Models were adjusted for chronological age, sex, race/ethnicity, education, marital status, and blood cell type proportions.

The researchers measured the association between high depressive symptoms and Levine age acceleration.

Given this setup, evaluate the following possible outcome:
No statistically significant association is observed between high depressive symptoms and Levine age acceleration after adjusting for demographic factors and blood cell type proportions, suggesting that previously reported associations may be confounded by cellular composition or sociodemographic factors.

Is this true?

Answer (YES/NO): NO